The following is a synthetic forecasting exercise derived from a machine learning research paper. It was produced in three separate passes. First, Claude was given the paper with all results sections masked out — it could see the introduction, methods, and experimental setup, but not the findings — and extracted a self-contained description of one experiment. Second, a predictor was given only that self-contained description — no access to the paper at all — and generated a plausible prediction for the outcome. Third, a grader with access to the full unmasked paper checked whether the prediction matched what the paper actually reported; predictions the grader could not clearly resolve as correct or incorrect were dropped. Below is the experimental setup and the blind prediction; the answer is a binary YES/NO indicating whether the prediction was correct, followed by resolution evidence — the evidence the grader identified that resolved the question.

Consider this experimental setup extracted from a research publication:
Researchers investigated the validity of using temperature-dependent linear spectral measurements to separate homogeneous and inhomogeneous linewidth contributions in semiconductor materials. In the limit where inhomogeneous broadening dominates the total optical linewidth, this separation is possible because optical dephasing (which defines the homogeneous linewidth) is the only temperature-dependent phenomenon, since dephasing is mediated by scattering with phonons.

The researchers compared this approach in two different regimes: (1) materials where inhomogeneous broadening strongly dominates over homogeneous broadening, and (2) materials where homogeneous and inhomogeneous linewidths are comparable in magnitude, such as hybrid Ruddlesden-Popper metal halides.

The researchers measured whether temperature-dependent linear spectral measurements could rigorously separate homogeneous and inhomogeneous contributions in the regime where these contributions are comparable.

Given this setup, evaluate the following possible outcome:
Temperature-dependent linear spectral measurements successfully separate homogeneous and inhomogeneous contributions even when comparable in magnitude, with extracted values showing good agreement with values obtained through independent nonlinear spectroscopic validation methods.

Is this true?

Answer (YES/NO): NO